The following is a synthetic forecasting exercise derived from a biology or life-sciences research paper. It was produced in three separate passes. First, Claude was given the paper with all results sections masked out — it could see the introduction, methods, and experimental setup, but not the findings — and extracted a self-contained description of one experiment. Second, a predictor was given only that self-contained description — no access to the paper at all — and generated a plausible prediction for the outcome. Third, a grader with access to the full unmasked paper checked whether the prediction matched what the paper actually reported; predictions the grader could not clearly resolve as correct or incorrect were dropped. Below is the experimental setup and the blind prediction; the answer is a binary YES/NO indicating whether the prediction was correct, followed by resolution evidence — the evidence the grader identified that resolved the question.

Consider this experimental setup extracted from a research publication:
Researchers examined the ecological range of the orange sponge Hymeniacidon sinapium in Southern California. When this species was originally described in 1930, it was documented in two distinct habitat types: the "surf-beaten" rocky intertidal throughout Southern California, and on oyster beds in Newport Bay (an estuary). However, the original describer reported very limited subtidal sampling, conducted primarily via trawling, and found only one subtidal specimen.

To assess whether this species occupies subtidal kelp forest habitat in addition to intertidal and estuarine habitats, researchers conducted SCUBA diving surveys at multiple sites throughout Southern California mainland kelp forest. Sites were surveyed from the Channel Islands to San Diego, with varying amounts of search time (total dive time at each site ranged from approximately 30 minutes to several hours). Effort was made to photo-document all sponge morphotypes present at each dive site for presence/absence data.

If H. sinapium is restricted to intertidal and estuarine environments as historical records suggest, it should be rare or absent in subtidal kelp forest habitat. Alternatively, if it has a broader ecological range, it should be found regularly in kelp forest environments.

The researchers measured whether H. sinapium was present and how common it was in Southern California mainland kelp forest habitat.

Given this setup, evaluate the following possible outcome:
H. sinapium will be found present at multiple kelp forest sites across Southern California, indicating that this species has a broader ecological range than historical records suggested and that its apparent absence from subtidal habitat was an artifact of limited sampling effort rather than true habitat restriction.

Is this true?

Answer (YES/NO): YES